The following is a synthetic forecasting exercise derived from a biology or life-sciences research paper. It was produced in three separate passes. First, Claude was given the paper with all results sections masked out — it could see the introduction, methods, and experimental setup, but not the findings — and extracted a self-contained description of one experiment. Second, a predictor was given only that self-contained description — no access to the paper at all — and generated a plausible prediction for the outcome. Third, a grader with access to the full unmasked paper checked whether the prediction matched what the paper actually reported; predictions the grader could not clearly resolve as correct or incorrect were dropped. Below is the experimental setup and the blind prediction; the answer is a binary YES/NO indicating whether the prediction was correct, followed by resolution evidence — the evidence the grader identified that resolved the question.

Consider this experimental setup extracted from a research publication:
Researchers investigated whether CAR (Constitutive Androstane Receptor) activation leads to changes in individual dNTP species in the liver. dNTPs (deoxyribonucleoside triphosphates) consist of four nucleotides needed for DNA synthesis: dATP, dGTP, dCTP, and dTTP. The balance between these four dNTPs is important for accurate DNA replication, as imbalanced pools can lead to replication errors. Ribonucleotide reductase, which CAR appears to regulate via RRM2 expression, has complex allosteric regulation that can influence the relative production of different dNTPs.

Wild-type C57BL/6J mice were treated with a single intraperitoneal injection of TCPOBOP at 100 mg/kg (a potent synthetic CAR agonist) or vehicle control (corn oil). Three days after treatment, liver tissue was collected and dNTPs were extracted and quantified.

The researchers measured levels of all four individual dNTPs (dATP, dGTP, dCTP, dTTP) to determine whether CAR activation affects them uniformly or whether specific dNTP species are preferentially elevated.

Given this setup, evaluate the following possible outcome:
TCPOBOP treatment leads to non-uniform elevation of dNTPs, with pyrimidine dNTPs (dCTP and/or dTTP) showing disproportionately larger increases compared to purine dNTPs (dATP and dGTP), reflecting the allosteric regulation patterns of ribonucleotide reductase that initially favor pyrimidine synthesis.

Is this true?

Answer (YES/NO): NO